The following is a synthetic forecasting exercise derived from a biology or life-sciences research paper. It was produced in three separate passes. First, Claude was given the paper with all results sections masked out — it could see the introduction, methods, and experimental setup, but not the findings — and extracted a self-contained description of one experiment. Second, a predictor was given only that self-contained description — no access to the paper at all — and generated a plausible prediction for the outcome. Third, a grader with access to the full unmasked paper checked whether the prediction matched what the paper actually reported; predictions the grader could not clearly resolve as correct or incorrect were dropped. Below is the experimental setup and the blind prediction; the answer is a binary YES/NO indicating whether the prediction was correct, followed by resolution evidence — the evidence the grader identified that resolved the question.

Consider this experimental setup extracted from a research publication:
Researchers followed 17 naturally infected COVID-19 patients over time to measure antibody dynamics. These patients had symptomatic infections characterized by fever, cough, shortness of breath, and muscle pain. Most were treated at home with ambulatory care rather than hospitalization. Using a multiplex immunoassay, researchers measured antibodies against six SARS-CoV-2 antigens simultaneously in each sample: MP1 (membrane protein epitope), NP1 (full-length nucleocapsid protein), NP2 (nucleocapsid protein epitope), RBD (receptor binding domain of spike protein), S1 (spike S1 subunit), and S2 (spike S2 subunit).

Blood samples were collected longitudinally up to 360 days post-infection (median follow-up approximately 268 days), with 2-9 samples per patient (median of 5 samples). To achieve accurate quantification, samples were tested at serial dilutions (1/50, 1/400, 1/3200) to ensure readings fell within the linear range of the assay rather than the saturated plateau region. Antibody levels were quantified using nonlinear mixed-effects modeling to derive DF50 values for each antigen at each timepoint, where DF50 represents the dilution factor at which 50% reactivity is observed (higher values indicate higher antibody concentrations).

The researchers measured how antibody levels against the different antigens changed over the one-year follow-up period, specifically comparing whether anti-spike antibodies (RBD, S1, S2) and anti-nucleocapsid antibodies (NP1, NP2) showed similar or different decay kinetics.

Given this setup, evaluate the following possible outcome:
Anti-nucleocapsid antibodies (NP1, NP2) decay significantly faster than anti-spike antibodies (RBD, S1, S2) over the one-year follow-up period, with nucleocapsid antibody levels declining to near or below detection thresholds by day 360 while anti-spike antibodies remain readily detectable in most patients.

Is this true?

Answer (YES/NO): YES